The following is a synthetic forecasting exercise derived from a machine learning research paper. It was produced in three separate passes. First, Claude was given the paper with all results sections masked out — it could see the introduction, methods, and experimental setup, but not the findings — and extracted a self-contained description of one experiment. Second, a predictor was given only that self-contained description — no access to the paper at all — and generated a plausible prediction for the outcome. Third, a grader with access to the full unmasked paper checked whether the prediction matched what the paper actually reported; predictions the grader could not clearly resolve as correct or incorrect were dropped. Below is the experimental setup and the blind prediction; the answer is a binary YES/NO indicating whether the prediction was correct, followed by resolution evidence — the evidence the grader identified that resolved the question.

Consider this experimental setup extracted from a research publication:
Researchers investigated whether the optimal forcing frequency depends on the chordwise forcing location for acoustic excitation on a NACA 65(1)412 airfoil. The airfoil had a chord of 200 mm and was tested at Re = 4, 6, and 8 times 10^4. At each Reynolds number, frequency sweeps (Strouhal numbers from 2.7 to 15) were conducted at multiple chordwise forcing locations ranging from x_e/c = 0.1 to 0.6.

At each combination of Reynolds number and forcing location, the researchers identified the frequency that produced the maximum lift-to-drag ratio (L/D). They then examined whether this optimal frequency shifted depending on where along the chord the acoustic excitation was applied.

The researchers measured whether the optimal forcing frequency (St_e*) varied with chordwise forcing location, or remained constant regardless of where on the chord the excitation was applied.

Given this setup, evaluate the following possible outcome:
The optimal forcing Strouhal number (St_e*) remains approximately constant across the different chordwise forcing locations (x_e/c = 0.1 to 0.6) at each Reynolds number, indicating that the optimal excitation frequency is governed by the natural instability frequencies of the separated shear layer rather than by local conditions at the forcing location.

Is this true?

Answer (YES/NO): YES